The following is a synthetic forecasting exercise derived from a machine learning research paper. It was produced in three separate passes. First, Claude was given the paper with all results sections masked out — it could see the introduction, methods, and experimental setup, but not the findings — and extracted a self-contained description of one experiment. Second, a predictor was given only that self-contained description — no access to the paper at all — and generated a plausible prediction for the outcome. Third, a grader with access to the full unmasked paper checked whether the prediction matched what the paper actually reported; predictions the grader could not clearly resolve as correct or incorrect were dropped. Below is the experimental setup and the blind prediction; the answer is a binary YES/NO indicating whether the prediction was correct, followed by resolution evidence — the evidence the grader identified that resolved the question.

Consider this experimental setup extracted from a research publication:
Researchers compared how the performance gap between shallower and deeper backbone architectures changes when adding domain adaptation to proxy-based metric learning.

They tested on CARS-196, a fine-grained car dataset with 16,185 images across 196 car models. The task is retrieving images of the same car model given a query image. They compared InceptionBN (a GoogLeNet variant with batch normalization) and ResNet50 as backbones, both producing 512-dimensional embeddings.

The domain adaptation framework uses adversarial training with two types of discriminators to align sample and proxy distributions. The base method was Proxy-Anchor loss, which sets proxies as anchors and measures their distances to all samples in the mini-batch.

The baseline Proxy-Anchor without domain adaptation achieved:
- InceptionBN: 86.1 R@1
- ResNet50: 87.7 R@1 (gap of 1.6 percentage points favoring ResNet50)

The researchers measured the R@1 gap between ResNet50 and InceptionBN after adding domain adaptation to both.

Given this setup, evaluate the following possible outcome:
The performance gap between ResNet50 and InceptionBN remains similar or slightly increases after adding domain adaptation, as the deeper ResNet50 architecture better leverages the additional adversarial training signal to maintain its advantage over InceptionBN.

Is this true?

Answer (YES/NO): YES